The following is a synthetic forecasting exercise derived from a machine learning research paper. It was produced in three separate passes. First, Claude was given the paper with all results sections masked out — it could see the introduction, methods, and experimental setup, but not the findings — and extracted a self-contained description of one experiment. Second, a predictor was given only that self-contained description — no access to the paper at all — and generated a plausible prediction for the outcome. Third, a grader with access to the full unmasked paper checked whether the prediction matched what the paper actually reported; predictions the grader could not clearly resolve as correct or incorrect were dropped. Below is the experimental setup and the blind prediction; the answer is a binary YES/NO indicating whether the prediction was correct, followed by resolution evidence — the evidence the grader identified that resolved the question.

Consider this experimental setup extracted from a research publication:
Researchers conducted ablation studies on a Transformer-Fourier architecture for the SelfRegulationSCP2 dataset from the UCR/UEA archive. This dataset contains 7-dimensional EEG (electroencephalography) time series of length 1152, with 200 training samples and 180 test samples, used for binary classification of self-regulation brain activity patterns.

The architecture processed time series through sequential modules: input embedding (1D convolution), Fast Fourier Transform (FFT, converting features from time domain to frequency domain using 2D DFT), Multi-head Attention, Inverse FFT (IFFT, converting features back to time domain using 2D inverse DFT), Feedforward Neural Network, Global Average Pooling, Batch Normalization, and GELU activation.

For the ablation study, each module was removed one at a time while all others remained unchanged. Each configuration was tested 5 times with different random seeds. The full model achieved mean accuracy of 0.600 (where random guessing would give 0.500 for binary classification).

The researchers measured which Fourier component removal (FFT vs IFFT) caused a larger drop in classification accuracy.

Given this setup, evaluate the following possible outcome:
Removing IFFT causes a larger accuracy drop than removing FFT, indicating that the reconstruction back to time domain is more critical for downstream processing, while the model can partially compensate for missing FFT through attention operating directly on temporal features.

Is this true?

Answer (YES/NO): NO